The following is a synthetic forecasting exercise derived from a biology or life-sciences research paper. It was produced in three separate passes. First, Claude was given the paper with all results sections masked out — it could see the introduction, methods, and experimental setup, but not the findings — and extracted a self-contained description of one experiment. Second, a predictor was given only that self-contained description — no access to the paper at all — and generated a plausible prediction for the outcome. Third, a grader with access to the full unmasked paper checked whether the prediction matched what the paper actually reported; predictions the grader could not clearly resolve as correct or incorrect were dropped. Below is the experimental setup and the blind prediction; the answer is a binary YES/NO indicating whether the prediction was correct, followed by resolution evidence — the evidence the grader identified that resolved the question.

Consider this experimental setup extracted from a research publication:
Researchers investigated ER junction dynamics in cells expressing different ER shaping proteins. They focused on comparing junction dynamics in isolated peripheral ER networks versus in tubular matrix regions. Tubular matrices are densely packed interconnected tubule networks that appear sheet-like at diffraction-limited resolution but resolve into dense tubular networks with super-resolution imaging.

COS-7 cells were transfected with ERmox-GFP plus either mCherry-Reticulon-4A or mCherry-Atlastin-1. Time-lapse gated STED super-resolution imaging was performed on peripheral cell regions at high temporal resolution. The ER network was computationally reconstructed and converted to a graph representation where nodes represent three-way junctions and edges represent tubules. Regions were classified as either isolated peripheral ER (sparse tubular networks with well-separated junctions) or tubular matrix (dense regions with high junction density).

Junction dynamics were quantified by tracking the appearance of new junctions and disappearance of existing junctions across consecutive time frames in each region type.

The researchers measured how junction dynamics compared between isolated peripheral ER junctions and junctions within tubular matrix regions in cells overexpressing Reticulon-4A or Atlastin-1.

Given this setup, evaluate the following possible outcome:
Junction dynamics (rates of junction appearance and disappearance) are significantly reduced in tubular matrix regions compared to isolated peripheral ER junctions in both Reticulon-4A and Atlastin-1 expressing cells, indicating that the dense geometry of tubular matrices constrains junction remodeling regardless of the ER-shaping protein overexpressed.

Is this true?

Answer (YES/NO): NO